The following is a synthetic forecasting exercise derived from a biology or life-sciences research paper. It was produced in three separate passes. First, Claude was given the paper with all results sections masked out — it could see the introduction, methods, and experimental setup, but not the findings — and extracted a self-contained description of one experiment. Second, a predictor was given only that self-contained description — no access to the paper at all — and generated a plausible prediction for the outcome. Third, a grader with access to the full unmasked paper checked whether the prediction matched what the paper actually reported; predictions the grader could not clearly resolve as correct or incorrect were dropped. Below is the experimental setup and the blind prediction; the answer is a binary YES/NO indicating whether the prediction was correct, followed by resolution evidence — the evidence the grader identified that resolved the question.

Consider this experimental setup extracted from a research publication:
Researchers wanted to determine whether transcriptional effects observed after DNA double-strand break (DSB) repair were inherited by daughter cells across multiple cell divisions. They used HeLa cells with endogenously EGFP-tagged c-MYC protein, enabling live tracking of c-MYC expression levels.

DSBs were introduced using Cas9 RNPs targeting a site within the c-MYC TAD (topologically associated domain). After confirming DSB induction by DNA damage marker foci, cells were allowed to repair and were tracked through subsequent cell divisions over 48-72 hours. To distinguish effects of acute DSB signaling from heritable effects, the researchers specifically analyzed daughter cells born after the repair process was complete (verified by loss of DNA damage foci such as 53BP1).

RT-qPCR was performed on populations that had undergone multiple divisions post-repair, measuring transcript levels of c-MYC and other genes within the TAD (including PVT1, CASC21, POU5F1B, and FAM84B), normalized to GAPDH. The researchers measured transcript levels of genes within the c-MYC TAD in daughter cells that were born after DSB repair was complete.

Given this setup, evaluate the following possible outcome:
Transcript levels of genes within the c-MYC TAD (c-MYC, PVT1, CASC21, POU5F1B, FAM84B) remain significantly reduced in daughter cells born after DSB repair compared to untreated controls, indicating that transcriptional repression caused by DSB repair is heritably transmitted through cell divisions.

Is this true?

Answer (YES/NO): YES